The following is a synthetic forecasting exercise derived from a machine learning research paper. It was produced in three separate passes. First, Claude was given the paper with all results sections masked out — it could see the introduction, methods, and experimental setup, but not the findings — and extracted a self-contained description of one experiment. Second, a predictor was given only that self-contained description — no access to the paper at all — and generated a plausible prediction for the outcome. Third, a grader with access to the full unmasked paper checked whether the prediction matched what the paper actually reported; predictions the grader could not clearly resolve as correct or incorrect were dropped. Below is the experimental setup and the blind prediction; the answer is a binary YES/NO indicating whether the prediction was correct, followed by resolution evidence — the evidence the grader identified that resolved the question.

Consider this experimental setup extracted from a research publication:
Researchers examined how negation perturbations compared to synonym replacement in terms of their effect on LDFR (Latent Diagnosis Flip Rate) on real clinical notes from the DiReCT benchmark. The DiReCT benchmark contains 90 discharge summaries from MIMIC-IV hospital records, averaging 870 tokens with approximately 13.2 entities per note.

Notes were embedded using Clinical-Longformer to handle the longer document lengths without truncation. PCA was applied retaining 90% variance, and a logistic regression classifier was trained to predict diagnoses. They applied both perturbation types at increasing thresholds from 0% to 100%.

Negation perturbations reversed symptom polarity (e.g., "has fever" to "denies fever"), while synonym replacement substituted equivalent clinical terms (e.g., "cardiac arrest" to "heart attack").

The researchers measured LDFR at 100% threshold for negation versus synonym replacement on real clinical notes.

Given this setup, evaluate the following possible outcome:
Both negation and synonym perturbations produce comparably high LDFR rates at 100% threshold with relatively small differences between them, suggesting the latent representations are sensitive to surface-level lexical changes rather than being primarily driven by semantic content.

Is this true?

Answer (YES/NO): NO